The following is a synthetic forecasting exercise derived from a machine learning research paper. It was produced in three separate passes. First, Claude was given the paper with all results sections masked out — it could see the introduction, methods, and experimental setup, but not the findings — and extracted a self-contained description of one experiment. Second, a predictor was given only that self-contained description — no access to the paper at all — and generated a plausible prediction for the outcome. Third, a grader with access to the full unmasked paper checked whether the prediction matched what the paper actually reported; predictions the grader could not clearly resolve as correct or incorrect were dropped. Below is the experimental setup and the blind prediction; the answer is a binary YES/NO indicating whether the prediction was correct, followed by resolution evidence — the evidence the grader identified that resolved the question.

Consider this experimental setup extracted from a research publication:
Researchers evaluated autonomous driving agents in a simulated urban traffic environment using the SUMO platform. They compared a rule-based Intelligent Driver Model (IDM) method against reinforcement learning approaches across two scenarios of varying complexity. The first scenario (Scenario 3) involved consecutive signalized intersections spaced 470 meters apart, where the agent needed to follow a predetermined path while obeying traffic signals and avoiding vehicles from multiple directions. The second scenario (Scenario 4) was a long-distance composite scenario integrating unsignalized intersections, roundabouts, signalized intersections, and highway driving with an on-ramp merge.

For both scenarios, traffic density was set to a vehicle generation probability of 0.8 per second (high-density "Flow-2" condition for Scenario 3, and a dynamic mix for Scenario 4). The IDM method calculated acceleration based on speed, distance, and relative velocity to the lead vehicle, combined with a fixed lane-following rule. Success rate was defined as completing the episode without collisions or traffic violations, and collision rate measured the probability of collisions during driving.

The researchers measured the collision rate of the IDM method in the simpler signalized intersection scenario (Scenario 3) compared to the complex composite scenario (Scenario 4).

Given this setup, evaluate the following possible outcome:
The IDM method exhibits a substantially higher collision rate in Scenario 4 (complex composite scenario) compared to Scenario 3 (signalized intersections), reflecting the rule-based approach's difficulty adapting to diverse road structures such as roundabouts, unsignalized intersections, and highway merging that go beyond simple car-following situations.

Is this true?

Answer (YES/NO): YES